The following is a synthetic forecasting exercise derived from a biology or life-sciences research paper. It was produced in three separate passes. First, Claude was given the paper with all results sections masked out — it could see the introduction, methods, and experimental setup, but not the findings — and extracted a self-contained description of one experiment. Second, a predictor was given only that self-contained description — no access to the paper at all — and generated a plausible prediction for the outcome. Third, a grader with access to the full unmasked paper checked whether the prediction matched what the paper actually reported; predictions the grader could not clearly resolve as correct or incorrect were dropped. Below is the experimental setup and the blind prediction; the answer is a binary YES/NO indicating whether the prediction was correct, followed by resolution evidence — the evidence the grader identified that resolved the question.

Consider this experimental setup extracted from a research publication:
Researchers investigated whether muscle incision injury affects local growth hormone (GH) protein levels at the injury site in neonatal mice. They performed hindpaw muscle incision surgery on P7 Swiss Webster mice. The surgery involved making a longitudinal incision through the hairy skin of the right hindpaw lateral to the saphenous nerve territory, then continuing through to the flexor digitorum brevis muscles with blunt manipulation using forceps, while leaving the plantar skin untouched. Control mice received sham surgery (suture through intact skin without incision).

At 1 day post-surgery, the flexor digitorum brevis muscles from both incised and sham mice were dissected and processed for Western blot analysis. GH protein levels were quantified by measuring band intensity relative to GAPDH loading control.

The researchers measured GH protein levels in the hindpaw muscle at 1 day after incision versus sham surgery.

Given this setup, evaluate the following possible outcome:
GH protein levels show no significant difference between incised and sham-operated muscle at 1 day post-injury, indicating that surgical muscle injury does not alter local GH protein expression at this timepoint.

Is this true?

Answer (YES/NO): NO